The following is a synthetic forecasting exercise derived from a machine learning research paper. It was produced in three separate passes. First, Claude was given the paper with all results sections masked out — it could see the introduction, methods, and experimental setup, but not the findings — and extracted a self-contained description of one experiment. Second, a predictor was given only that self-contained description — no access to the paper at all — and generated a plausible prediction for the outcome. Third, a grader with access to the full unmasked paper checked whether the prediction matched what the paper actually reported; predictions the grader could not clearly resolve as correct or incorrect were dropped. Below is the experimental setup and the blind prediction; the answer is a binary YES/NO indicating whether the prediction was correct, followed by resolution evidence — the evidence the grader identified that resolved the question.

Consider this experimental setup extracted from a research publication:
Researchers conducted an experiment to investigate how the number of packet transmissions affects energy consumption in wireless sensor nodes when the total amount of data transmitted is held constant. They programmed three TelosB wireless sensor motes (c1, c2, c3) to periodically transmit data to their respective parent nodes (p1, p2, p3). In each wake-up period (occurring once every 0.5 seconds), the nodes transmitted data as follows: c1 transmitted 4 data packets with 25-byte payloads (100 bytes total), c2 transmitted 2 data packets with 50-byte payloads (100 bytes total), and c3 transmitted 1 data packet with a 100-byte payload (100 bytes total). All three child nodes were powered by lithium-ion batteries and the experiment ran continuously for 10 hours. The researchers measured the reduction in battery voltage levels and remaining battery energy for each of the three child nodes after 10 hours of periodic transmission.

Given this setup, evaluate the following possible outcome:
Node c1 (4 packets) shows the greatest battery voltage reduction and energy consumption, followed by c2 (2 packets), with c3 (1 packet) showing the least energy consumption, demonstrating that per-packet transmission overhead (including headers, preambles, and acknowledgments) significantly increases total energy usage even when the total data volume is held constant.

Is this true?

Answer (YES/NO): YES